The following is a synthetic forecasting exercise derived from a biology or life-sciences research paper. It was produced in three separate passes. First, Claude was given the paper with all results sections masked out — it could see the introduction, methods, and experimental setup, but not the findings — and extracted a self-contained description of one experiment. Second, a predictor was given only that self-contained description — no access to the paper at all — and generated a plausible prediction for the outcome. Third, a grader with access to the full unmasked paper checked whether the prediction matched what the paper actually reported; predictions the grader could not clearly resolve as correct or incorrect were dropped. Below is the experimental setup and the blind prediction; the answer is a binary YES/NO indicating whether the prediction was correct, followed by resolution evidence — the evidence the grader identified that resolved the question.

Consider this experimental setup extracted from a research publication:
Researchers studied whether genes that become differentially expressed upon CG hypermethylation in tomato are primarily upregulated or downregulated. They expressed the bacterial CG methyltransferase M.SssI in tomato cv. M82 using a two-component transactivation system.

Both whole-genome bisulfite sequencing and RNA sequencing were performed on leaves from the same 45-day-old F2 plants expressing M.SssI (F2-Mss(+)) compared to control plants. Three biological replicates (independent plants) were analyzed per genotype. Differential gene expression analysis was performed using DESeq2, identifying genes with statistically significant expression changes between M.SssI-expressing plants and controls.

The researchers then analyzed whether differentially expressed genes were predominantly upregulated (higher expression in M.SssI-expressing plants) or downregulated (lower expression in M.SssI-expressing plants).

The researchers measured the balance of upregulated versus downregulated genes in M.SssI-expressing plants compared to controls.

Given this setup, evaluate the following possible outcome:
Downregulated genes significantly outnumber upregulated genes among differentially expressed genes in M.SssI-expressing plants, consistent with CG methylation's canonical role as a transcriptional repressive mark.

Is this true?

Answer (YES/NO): NO